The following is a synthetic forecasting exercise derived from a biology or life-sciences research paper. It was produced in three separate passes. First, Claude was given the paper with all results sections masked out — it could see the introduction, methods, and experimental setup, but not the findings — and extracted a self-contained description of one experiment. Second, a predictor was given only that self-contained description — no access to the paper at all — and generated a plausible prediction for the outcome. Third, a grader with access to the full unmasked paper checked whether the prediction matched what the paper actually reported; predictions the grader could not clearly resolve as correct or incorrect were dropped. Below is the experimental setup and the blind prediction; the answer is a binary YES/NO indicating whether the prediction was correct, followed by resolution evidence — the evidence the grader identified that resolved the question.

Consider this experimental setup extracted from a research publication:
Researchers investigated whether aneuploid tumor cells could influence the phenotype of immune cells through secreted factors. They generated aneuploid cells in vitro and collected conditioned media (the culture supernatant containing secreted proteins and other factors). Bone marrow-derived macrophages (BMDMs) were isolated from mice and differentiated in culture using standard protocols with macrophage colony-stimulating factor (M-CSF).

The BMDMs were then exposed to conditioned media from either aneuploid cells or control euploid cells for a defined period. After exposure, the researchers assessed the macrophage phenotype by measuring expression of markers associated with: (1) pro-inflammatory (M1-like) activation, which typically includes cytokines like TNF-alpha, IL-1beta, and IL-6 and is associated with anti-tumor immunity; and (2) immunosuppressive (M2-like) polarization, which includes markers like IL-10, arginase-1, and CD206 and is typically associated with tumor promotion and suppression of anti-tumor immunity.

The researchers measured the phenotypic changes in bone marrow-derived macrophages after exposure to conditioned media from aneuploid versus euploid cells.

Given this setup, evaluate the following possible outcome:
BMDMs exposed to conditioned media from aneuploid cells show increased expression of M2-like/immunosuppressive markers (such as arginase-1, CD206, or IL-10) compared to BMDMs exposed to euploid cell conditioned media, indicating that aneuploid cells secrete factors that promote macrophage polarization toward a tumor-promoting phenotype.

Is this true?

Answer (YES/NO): YES